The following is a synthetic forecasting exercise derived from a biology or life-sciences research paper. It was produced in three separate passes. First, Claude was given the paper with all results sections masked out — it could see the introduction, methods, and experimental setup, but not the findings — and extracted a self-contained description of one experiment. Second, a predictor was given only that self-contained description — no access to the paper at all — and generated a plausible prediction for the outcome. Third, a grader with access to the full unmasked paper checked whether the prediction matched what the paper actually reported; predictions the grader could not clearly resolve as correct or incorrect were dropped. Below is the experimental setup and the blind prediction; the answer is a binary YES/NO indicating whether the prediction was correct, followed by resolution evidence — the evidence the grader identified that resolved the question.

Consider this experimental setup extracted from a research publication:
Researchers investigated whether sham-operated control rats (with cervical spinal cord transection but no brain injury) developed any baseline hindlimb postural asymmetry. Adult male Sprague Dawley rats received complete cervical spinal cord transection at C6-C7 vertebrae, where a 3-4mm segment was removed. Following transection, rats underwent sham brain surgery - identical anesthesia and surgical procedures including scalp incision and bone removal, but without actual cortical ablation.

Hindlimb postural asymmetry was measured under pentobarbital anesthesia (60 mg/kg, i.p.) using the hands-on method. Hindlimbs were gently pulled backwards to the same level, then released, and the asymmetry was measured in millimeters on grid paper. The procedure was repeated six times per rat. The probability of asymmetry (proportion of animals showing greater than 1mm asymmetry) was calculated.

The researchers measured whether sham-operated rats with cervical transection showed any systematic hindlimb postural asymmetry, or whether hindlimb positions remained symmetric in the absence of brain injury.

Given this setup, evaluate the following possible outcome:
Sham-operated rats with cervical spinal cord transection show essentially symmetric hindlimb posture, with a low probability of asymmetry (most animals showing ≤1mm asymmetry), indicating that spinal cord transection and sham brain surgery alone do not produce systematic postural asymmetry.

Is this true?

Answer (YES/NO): YES